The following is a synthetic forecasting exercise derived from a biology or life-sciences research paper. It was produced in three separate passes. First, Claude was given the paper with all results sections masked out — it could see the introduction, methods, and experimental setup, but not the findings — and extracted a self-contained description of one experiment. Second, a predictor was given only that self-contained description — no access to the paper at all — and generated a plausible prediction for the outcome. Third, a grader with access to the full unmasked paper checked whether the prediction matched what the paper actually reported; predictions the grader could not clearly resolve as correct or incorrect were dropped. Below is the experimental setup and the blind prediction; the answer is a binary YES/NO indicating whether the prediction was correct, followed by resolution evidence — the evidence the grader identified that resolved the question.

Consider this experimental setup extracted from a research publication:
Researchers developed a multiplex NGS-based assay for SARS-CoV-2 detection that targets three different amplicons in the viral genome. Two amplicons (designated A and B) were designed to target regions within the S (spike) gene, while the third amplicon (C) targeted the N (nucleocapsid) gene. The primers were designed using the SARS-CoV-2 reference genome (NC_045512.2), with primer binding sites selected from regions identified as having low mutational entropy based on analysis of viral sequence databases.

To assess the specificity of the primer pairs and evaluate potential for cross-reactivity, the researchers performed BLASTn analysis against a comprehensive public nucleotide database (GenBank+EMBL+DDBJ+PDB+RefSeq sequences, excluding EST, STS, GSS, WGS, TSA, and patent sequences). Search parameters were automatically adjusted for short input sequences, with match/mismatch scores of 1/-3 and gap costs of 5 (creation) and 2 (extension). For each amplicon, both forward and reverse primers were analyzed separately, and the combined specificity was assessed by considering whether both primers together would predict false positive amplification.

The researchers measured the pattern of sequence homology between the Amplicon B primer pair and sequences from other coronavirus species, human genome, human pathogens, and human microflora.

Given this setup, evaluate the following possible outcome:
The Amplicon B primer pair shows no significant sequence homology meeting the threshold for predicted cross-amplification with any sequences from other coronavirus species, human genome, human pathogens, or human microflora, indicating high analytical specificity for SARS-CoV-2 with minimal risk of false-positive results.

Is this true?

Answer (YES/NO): YES